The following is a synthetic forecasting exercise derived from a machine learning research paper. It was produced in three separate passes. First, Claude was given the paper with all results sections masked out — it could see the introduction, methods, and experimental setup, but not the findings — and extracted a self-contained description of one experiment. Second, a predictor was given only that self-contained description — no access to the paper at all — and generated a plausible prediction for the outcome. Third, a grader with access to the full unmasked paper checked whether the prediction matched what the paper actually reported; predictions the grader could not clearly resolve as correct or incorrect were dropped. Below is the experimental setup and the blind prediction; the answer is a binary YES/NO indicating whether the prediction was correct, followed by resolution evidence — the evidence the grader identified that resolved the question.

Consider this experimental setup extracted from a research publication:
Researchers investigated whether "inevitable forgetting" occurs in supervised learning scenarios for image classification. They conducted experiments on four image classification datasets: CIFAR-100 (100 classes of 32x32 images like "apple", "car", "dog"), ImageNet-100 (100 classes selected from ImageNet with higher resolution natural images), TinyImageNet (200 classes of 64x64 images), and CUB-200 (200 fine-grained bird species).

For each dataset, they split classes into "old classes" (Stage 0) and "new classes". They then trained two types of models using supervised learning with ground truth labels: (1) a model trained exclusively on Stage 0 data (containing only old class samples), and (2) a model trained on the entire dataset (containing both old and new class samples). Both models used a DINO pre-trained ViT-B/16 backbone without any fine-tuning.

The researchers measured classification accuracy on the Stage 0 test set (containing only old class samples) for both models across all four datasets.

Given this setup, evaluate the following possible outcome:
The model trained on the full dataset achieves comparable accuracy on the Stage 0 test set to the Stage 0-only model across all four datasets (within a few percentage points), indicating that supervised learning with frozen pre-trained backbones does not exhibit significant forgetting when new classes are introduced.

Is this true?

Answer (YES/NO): NO